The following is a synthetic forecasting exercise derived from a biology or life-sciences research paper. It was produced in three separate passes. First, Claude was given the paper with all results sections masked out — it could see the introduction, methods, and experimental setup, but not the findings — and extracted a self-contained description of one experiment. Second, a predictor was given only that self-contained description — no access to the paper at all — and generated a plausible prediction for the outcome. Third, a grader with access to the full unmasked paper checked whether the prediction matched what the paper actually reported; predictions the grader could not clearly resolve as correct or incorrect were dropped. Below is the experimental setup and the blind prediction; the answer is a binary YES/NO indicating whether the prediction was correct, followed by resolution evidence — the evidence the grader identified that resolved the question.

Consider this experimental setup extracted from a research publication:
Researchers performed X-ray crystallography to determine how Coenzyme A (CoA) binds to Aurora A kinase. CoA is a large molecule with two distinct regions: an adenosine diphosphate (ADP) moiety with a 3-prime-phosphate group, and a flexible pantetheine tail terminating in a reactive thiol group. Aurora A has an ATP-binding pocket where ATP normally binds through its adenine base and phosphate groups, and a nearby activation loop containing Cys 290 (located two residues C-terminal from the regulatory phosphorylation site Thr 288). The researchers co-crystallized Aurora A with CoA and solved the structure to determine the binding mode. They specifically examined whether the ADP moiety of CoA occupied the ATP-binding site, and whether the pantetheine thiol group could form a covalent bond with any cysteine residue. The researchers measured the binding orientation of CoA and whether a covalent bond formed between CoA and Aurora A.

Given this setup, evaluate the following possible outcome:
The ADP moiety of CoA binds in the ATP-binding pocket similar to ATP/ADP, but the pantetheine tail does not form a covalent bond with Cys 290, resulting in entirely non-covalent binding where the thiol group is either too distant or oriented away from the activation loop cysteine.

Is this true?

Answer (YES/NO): NO